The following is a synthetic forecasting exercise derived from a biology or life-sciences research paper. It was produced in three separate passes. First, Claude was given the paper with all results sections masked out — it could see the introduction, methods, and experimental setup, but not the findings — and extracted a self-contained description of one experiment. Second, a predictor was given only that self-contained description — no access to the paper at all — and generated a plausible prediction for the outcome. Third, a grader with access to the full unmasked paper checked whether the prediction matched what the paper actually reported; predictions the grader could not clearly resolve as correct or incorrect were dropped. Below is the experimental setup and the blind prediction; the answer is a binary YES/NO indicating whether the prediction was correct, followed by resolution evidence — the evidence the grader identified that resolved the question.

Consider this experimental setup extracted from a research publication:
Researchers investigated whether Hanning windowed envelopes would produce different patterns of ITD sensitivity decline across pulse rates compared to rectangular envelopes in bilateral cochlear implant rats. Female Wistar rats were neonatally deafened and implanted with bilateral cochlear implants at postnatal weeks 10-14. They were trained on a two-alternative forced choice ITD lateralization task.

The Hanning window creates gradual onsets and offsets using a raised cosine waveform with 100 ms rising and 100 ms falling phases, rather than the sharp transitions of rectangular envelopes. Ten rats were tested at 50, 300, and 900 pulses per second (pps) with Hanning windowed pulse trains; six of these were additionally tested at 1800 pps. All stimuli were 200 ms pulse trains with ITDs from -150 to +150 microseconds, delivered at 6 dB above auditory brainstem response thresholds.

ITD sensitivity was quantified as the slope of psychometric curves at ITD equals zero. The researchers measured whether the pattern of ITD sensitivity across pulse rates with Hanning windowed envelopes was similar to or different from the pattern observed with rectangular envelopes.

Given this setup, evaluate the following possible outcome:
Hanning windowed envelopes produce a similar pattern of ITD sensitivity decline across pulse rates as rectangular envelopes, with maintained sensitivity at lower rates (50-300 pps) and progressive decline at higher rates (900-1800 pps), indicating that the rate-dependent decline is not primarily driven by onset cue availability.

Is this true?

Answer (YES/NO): YES